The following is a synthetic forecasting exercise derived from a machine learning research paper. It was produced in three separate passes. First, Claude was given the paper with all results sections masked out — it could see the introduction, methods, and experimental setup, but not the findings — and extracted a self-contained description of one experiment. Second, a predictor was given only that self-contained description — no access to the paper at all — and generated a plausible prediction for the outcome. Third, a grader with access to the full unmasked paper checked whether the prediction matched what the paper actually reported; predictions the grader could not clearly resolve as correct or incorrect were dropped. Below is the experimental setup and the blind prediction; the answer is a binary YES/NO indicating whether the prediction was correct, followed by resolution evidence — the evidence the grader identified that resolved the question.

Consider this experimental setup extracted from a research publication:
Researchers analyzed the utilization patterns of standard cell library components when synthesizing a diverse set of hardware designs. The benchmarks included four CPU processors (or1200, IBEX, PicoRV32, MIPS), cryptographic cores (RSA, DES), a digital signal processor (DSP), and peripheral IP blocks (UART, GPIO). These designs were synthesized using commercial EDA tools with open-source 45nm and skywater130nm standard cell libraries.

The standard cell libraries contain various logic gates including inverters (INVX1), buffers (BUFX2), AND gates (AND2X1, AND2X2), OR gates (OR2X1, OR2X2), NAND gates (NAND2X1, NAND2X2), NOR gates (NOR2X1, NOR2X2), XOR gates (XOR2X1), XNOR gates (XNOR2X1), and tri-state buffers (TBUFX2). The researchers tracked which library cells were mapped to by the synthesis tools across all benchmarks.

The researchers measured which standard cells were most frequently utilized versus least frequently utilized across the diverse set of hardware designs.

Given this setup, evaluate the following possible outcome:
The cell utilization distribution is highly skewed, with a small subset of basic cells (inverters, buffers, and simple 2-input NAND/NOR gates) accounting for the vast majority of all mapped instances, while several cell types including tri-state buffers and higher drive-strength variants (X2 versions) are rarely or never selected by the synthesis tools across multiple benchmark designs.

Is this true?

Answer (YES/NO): NO